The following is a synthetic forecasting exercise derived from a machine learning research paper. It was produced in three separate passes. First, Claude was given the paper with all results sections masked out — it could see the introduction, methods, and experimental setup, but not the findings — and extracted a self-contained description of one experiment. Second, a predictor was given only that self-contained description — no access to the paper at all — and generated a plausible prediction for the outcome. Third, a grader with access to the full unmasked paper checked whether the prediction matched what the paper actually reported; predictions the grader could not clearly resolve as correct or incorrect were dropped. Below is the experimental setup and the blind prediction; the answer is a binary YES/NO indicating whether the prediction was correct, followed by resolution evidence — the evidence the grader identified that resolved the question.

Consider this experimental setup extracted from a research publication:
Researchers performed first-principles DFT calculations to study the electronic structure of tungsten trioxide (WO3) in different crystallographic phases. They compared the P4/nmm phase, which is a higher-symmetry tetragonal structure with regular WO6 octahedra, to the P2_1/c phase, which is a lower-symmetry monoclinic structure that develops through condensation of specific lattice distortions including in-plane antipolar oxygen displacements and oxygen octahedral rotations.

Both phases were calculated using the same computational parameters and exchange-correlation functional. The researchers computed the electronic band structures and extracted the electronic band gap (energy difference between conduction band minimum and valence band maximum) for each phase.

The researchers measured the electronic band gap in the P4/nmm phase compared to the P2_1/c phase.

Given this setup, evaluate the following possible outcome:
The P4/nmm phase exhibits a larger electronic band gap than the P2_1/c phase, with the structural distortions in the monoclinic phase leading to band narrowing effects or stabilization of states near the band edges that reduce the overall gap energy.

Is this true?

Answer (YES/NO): NO